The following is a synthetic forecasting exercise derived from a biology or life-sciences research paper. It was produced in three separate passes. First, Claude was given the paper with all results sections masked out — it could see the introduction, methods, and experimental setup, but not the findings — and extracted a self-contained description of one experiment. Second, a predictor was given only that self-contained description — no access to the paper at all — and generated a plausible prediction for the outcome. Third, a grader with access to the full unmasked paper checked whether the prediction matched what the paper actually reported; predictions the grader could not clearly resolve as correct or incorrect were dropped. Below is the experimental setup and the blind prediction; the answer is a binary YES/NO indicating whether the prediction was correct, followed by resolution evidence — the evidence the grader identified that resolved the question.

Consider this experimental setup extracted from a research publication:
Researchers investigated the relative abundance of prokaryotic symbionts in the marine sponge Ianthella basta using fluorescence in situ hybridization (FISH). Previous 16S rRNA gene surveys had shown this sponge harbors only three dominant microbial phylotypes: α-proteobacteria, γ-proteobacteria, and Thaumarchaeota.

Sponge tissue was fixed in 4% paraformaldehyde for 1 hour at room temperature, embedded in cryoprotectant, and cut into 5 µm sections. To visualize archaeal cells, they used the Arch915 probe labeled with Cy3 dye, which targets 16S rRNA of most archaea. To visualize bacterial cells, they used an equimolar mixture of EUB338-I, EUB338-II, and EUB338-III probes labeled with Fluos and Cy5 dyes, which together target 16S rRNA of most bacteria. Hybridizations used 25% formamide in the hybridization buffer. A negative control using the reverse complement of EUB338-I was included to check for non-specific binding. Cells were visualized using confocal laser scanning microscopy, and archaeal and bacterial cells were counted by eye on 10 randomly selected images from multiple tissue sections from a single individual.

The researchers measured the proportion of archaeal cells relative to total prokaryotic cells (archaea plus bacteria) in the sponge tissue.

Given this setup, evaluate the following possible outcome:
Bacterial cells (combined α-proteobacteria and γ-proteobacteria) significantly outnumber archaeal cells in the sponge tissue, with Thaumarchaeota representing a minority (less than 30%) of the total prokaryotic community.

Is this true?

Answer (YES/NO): YES